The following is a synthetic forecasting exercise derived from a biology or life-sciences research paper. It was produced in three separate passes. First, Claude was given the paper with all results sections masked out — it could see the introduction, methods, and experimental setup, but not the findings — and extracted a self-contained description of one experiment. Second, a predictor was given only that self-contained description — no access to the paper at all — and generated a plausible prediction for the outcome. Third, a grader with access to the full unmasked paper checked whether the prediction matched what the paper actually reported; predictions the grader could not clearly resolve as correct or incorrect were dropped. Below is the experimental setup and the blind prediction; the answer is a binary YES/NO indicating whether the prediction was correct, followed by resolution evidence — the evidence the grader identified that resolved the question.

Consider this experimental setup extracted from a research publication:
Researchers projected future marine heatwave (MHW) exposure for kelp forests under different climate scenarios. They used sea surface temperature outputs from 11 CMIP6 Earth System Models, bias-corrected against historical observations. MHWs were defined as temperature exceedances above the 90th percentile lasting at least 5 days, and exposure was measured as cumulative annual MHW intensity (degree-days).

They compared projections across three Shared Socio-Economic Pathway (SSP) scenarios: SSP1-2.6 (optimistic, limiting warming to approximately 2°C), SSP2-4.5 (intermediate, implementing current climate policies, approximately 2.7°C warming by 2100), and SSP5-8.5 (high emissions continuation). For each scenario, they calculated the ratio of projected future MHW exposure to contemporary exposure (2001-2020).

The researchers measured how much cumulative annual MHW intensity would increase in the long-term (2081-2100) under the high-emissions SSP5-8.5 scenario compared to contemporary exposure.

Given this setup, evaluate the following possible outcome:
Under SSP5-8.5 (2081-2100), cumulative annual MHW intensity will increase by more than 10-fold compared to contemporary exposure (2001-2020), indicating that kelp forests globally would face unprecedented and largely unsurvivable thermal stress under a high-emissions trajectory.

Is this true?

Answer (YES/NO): YES